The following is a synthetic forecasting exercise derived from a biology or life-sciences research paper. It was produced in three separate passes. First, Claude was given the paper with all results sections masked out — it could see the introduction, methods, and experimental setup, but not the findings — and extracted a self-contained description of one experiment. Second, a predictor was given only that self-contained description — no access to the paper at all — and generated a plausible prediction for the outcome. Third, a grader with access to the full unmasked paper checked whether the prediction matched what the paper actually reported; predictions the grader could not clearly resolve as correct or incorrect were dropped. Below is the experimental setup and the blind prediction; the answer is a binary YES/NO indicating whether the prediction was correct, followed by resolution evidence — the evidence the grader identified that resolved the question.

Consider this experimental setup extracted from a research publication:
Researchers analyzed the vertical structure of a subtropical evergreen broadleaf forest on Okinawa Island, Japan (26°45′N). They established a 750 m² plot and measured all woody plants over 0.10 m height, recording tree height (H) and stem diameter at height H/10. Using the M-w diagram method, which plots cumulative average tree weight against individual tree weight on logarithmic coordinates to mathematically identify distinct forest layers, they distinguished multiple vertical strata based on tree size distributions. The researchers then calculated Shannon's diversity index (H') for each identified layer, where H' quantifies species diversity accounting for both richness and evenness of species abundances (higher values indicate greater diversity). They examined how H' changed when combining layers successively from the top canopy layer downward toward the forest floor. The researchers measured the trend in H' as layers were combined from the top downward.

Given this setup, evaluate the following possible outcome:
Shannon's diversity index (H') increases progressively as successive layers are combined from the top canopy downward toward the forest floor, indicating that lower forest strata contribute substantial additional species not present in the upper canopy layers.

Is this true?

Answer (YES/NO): YES